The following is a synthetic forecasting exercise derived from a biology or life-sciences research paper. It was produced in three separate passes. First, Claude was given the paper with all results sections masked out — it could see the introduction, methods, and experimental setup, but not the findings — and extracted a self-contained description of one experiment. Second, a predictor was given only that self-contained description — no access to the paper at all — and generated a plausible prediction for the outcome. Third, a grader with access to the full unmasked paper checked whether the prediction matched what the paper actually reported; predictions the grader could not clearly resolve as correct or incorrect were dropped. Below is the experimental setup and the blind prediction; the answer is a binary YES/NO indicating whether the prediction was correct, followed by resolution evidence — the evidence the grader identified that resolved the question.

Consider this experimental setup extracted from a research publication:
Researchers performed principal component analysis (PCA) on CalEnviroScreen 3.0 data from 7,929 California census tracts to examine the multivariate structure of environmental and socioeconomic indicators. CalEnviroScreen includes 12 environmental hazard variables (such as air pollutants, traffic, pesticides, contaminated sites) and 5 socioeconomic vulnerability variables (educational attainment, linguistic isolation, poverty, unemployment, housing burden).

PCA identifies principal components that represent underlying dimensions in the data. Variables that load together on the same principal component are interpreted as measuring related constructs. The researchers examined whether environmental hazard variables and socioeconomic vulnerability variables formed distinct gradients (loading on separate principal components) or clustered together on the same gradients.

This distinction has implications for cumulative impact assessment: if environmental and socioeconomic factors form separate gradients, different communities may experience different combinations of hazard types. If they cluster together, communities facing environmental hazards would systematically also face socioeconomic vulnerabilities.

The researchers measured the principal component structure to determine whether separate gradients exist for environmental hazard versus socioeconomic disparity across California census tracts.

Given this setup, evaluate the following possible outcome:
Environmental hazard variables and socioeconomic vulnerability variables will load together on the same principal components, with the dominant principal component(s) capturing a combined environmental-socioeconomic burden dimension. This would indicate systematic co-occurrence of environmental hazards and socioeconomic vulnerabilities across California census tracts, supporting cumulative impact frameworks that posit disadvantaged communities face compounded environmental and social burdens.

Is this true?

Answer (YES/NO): NO